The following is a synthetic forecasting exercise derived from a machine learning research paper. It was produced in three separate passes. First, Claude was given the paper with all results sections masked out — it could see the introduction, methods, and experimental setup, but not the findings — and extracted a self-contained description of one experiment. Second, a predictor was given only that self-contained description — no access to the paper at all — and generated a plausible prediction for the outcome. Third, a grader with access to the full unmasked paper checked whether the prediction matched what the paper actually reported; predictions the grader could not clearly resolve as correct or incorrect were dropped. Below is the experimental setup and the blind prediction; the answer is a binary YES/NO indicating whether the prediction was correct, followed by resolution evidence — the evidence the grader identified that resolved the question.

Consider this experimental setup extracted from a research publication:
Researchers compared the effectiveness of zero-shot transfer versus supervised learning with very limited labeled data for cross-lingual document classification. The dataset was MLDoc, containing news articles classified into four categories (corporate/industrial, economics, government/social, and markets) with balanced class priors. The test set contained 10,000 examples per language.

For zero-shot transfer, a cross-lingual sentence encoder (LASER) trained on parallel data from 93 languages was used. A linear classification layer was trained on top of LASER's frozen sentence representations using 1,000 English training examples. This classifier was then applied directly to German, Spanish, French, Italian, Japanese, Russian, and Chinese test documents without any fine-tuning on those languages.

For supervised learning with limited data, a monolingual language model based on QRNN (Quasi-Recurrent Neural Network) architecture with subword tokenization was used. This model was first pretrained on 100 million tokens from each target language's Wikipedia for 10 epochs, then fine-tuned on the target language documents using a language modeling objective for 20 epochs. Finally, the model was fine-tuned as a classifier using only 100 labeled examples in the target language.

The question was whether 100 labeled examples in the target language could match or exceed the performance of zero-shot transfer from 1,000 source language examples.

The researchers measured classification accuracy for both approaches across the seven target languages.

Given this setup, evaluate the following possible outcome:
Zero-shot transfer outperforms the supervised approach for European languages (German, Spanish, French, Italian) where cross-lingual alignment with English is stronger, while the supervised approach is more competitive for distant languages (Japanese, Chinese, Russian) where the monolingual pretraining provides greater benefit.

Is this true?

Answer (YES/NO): NO